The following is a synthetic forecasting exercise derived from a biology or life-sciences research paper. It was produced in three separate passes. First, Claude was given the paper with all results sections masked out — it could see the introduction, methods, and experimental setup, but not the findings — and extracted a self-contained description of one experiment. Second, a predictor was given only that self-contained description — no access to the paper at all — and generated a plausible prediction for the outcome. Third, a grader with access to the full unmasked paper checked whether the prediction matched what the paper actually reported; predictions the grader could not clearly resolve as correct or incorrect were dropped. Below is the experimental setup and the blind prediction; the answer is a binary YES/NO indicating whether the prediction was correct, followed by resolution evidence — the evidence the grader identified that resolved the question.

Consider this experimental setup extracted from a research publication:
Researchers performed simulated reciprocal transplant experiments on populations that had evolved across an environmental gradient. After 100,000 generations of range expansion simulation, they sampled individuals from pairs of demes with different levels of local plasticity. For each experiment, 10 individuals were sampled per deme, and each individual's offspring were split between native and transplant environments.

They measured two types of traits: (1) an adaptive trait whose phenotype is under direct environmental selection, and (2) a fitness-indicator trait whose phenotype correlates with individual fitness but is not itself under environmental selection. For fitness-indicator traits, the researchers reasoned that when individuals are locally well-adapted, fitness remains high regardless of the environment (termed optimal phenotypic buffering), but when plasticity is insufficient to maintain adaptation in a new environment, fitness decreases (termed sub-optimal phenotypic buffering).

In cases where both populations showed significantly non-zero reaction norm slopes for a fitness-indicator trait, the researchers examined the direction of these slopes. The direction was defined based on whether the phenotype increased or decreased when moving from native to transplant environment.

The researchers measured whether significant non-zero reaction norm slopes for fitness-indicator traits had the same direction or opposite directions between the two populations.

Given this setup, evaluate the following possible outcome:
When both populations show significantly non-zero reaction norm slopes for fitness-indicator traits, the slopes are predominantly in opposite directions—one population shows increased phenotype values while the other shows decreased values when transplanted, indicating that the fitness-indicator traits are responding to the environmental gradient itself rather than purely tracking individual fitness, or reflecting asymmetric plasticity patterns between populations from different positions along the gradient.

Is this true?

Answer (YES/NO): NO